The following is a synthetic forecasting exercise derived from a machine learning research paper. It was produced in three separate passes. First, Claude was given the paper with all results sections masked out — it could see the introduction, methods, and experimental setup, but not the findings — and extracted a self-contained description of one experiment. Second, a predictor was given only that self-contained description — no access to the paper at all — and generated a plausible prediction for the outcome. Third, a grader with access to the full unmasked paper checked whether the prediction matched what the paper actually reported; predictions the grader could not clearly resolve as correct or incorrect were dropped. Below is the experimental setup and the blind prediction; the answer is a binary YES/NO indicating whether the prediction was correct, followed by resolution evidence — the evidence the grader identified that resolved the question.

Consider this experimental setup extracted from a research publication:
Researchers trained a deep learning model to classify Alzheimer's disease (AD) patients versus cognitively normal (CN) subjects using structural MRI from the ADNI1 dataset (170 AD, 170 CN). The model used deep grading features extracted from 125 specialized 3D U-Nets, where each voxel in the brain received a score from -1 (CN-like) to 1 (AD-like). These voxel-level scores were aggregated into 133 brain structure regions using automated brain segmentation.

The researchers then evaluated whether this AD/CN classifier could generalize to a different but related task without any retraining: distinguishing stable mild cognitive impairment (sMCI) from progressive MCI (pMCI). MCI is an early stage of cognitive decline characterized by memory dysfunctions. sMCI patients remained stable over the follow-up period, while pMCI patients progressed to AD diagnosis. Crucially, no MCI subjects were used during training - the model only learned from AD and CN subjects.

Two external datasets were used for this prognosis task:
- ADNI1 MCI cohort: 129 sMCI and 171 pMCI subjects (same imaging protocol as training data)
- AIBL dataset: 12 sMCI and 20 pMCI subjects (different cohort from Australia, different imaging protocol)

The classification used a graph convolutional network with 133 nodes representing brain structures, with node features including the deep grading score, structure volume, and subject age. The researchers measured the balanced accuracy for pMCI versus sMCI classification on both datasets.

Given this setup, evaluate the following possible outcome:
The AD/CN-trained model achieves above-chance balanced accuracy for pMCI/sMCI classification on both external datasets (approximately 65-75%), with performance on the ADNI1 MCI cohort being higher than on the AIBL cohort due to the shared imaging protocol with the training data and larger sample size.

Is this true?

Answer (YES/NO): NO